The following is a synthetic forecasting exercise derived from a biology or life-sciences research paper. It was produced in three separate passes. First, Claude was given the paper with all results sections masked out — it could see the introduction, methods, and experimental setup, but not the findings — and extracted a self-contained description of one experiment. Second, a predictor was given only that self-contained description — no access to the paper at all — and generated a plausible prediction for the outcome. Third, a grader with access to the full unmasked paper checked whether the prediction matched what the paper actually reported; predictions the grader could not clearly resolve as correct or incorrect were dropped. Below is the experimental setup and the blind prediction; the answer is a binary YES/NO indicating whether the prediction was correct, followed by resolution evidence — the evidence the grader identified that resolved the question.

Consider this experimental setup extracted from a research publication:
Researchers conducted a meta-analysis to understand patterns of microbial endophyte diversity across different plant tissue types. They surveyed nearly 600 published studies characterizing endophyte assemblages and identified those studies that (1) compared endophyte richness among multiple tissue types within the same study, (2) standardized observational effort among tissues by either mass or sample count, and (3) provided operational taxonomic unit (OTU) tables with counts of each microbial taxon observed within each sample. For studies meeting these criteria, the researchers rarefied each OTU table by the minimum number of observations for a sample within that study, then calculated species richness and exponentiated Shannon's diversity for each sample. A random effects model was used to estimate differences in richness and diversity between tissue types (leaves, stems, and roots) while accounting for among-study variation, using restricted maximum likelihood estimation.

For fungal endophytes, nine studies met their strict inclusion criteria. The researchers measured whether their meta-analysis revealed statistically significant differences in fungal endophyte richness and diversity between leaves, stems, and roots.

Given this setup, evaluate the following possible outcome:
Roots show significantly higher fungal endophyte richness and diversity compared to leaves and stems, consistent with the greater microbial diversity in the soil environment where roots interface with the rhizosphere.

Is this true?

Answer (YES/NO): NO